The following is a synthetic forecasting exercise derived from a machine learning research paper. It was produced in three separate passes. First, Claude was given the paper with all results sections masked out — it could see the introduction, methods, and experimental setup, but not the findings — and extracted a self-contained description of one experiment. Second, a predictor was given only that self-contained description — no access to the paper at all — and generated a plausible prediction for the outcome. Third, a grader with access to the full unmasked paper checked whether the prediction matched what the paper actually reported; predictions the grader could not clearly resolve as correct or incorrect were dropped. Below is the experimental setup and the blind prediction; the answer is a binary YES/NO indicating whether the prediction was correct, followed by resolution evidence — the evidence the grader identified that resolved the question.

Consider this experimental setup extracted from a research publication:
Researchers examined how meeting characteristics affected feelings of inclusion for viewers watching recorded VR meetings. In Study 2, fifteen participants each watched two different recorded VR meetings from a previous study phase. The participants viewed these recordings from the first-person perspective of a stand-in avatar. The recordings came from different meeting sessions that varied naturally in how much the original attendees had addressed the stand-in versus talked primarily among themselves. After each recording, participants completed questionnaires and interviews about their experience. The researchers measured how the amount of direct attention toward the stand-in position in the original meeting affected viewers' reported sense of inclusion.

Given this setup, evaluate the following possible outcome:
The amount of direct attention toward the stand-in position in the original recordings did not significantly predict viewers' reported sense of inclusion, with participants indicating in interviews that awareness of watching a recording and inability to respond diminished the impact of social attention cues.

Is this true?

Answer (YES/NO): NO